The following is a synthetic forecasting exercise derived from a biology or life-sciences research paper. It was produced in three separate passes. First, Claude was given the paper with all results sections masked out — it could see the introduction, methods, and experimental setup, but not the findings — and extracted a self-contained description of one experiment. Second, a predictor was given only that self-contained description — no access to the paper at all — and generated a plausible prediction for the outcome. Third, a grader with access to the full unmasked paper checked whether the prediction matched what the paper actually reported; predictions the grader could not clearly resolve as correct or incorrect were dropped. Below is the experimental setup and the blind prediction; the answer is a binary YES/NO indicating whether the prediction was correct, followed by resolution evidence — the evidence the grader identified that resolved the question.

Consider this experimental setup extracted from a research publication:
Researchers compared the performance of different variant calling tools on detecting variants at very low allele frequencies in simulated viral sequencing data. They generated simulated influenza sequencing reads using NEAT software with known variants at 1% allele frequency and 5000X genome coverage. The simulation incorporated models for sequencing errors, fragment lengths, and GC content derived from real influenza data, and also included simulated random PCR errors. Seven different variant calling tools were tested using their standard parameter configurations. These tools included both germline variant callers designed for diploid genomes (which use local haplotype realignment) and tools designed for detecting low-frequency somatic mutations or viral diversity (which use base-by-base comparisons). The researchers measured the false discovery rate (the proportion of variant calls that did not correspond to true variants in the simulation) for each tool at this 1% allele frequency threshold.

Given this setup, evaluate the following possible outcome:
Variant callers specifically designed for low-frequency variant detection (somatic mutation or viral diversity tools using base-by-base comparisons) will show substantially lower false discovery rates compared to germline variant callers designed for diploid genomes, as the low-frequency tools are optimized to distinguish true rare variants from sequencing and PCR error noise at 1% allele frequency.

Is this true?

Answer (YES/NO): NO